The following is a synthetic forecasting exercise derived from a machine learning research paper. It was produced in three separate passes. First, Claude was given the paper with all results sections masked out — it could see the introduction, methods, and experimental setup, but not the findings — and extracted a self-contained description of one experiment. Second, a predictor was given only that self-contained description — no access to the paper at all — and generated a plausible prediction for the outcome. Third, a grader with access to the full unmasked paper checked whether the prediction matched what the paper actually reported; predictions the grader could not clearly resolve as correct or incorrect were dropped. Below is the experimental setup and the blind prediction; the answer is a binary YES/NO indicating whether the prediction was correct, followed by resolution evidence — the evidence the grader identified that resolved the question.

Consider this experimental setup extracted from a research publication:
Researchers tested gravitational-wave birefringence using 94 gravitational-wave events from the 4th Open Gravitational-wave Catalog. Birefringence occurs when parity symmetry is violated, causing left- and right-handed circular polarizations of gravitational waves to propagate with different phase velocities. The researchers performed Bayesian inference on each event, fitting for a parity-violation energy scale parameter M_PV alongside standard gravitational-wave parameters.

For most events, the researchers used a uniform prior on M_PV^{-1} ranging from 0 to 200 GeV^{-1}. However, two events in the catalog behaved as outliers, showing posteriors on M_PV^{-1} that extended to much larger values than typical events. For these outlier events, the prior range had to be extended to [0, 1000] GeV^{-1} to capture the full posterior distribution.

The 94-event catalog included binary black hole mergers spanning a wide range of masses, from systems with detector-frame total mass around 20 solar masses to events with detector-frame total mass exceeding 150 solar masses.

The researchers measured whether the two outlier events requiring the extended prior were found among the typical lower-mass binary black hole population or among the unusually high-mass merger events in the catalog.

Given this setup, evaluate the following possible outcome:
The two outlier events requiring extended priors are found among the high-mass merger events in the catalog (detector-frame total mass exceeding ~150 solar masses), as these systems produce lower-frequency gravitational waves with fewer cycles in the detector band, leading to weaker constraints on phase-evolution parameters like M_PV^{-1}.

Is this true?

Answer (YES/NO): YES